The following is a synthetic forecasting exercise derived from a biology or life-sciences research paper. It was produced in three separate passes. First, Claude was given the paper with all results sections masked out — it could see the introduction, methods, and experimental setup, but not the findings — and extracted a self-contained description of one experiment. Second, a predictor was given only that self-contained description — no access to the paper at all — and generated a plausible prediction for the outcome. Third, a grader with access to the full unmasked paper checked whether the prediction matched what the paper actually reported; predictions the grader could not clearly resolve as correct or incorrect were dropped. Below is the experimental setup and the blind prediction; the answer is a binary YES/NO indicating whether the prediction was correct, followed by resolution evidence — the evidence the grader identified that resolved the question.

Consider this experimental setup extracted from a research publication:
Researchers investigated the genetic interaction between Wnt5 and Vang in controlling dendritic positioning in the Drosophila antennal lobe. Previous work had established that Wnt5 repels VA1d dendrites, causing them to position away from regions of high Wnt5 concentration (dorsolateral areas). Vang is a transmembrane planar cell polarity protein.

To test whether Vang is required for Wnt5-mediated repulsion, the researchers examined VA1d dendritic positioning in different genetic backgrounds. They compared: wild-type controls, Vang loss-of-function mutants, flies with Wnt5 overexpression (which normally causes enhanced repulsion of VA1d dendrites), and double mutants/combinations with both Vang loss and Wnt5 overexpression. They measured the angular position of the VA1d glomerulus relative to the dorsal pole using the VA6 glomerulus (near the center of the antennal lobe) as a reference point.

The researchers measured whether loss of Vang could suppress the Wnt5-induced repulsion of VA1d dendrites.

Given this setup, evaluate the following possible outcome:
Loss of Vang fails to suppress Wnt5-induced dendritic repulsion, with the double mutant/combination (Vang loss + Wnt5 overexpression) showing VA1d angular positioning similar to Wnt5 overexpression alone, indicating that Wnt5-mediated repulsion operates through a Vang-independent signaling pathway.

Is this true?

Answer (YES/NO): NO